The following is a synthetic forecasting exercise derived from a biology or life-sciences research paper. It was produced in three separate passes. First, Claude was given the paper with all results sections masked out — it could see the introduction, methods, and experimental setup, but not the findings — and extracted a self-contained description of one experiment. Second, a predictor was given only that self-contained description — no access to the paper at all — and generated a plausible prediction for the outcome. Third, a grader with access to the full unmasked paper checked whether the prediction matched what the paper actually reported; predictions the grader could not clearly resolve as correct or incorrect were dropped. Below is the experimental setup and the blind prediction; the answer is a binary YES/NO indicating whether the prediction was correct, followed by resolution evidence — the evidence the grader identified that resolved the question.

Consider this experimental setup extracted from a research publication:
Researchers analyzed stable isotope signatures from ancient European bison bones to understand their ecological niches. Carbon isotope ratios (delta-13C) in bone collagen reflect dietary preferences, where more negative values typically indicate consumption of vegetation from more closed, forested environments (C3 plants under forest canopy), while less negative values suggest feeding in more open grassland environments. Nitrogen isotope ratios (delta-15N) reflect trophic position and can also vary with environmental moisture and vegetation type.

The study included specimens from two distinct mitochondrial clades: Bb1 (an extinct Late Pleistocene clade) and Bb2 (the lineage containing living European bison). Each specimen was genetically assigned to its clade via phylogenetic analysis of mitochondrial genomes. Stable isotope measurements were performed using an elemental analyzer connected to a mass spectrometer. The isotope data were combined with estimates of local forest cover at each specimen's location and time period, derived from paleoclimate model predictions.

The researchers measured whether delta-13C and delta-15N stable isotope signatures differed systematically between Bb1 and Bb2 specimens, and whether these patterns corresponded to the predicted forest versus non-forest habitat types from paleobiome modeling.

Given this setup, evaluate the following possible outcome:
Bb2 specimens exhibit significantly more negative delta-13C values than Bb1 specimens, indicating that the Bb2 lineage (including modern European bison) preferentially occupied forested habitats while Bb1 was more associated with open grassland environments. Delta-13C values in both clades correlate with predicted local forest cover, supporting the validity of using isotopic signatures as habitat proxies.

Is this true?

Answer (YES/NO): YES